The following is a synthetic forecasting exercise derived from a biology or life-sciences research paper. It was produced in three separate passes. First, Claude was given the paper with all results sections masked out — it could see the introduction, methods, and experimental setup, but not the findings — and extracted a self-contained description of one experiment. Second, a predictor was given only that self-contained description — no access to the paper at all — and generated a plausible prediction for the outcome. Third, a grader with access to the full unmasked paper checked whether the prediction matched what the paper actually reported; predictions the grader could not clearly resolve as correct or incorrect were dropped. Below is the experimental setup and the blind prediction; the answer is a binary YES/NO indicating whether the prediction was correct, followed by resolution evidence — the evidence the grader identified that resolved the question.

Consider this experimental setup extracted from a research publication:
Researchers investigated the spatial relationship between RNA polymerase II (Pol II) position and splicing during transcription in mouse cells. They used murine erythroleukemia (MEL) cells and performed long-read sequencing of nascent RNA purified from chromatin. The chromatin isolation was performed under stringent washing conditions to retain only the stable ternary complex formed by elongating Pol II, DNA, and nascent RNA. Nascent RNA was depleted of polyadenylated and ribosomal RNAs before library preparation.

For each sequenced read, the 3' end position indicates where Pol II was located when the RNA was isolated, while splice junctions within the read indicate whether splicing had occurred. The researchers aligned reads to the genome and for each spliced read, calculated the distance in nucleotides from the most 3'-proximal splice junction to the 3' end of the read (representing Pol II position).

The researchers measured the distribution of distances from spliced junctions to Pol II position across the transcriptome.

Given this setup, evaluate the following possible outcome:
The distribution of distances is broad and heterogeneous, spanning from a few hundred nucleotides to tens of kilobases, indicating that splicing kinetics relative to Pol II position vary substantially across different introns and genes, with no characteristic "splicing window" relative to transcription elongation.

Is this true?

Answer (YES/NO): NO